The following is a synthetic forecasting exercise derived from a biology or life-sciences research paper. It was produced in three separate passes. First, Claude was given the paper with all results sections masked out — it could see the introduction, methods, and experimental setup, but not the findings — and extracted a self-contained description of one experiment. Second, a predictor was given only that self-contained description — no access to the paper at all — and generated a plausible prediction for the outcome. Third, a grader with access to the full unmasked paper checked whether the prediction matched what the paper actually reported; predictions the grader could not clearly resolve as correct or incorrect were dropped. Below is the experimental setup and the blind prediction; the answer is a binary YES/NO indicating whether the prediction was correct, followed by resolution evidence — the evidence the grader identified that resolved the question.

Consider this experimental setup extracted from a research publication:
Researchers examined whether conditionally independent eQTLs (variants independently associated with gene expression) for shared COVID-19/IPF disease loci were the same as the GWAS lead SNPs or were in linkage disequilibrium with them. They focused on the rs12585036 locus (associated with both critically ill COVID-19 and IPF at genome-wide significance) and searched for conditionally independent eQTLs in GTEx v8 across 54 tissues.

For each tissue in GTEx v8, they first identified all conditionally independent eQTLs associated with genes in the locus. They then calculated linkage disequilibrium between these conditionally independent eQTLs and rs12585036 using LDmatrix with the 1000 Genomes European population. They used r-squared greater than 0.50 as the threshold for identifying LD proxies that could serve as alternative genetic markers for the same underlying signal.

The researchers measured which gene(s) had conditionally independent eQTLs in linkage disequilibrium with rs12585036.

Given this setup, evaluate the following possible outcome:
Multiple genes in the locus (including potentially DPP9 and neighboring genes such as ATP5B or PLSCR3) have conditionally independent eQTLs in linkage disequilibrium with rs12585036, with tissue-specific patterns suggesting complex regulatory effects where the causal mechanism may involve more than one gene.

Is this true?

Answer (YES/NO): NO